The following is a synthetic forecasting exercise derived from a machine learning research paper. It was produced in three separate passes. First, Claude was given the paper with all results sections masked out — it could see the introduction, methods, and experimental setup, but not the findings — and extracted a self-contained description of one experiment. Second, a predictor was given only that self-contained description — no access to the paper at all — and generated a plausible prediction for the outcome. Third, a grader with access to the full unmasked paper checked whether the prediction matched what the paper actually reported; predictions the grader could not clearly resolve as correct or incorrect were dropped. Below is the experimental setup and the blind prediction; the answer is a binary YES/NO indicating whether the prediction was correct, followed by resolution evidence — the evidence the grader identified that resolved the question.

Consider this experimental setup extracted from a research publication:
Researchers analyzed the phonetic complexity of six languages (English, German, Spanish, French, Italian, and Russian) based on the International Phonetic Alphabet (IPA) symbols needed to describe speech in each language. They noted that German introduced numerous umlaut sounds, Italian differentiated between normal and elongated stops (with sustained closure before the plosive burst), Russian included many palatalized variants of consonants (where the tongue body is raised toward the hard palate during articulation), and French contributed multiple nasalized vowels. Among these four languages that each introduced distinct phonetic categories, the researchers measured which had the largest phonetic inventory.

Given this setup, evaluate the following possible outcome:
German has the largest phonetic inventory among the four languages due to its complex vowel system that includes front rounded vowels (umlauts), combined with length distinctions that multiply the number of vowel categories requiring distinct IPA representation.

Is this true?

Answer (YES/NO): YES